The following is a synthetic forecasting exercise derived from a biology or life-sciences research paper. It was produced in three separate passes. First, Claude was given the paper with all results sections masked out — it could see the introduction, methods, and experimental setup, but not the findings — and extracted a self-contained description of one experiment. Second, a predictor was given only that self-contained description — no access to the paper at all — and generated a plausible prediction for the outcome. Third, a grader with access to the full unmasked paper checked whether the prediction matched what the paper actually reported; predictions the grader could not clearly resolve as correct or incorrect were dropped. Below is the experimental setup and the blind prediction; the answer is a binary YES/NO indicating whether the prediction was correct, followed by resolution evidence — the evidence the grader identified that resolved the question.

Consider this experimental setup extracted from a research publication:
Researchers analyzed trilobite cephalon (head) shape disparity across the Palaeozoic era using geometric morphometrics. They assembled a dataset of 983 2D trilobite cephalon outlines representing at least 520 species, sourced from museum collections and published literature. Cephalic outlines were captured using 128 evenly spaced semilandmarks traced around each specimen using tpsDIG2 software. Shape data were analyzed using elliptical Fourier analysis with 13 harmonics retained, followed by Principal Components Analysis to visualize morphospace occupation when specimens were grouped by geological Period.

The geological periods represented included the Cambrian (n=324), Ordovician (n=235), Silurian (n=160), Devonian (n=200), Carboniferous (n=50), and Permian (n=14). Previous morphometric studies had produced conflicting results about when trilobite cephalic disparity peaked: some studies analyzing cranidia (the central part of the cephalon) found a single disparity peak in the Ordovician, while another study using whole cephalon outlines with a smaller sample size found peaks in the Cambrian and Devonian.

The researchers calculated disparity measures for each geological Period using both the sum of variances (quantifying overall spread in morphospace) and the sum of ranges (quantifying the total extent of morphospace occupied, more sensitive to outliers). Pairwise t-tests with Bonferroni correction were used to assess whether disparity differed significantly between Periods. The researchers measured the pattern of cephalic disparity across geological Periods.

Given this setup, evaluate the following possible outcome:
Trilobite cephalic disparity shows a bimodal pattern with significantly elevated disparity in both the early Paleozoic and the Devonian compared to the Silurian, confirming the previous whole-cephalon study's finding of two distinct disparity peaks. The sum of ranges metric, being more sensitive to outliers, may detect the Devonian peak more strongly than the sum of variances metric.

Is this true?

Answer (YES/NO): NO